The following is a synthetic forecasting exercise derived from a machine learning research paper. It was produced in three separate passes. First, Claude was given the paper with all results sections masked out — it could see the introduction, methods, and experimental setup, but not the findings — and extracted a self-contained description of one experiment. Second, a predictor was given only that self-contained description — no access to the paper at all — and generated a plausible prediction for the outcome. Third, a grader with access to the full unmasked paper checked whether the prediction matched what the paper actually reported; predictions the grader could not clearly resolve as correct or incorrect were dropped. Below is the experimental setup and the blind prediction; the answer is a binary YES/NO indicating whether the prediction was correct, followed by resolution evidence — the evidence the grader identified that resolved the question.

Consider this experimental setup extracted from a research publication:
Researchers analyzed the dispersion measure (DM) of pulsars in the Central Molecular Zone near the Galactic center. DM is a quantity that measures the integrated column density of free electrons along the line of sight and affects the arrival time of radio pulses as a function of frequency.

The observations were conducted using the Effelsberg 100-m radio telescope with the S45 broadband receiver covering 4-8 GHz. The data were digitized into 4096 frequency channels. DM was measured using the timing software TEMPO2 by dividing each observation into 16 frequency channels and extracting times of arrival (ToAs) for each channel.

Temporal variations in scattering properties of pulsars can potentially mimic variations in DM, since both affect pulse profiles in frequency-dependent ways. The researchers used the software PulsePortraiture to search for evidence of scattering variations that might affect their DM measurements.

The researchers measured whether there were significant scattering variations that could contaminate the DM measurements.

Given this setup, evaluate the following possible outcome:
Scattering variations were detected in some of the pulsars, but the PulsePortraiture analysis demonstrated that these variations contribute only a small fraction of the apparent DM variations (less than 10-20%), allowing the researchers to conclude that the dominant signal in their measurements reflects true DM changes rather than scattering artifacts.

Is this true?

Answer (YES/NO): NO